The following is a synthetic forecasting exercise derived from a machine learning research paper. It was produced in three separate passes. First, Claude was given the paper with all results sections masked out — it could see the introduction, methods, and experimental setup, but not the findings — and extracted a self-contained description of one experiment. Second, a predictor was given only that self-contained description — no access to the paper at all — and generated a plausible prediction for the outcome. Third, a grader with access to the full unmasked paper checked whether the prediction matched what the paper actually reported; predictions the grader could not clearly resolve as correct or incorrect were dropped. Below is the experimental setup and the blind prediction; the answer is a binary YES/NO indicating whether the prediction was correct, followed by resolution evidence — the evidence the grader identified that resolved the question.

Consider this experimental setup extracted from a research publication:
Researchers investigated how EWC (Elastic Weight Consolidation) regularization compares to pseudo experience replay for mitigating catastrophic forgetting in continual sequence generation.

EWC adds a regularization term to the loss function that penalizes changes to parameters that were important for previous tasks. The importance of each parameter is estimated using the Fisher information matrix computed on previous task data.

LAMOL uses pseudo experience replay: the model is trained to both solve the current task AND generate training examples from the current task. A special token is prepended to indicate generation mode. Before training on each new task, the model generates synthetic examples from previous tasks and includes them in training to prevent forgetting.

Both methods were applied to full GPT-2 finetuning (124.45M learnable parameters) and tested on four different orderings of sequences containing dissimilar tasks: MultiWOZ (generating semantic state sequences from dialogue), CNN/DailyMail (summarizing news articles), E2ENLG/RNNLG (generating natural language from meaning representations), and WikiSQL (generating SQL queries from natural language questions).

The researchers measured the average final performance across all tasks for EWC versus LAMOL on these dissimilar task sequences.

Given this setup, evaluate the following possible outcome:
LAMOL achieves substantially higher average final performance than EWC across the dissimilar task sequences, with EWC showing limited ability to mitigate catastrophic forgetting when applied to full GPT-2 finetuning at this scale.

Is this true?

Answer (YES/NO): YES